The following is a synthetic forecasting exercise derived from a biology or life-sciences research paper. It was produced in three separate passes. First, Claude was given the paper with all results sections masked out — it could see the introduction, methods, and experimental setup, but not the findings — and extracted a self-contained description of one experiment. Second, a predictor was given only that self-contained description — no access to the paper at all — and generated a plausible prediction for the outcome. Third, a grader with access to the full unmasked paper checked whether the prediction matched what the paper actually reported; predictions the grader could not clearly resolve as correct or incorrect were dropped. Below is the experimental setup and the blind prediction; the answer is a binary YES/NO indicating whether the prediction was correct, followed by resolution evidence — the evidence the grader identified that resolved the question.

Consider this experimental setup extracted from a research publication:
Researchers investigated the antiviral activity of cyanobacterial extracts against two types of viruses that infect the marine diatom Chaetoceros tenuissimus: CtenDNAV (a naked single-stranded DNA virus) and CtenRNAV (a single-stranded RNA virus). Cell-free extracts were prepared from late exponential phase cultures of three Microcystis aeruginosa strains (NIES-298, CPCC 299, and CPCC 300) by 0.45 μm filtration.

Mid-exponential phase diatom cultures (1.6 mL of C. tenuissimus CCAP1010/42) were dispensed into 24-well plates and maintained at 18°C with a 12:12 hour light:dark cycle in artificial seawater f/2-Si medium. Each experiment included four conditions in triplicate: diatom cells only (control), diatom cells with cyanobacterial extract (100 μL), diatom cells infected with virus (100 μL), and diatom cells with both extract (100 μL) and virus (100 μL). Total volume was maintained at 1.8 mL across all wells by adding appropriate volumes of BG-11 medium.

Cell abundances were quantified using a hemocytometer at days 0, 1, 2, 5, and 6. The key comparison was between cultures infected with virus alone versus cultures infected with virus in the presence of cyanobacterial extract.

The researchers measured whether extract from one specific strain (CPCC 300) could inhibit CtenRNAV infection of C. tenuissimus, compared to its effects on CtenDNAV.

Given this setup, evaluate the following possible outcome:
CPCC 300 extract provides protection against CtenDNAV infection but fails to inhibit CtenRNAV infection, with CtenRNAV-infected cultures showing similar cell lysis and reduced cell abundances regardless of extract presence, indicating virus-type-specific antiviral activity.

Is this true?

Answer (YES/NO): YES